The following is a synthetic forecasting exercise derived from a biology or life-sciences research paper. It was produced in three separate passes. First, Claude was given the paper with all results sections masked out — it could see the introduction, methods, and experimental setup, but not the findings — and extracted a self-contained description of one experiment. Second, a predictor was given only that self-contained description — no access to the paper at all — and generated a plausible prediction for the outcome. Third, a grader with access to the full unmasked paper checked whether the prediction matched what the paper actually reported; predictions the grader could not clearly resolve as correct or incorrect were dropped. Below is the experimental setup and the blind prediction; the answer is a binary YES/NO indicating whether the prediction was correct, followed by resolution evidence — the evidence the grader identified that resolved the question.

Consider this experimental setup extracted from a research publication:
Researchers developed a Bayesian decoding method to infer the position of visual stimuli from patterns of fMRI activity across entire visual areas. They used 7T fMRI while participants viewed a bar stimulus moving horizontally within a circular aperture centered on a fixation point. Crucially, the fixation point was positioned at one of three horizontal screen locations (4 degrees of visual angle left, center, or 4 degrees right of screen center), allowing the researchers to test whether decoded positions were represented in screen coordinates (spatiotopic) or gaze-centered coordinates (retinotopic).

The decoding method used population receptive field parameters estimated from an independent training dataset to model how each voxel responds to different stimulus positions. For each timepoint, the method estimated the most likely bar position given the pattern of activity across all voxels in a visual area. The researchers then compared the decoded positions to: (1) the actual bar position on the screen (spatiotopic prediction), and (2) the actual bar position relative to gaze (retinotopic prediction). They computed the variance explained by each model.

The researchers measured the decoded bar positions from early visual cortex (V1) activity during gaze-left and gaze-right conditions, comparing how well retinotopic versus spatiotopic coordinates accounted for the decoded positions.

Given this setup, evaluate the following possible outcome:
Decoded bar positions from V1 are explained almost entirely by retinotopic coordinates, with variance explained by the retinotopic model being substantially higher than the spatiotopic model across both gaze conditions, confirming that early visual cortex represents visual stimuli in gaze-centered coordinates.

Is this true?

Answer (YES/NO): YES